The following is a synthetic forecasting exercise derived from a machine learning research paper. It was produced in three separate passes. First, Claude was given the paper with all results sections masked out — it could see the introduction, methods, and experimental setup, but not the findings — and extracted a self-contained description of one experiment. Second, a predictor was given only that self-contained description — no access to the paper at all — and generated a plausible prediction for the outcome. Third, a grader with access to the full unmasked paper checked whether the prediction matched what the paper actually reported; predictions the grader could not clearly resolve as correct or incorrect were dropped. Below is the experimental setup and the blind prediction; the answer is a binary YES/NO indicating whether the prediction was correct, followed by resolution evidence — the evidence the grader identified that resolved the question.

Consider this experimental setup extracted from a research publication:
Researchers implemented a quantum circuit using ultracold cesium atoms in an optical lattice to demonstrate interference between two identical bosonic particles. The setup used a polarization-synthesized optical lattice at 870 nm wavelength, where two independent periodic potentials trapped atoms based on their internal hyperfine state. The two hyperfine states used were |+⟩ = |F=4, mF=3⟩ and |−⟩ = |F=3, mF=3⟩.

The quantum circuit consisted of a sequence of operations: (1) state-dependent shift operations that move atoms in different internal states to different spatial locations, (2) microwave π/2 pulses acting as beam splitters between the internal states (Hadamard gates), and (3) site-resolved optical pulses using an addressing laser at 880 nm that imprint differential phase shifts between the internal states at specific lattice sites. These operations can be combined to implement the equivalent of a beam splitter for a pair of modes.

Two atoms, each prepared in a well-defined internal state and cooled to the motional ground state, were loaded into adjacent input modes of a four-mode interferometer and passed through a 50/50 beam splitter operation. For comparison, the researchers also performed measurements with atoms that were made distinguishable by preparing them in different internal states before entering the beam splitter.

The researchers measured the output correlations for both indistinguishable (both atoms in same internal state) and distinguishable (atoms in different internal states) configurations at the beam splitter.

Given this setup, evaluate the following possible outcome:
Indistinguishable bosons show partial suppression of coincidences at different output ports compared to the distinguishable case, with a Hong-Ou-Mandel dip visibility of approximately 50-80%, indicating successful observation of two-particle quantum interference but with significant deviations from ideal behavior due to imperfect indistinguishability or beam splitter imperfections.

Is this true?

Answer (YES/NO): NO